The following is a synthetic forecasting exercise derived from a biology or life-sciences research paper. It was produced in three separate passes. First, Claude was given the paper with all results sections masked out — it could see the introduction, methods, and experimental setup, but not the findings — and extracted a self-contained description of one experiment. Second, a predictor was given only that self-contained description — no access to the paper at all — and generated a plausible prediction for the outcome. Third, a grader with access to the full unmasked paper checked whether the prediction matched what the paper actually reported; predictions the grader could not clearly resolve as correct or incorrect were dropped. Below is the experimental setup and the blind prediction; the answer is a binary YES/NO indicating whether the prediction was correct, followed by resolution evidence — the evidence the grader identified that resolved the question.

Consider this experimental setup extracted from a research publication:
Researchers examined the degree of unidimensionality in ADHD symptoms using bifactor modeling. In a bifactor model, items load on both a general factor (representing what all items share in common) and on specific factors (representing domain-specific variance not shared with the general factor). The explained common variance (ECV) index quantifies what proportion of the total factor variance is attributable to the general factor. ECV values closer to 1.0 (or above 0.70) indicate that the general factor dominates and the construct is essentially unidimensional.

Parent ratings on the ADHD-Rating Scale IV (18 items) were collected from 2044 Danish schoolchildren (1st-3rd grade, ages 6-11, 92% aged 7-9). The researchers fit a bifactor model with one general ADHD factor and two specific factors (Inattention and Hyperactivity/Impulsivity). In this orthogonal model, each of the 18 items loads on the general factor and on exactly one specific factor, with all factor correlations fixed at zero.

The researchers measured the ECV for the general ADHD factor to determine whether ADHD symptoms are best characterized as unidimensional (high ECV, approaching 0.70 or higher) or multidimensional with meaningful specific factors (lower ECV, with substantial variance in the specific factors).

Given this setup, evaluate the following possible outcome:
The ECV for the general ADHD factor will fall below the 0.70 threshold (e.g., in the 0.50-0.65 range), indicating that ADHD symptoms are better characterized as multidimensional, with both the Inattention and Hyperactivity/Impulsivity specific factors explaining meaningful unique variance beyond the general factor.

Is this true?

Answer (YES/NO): NO